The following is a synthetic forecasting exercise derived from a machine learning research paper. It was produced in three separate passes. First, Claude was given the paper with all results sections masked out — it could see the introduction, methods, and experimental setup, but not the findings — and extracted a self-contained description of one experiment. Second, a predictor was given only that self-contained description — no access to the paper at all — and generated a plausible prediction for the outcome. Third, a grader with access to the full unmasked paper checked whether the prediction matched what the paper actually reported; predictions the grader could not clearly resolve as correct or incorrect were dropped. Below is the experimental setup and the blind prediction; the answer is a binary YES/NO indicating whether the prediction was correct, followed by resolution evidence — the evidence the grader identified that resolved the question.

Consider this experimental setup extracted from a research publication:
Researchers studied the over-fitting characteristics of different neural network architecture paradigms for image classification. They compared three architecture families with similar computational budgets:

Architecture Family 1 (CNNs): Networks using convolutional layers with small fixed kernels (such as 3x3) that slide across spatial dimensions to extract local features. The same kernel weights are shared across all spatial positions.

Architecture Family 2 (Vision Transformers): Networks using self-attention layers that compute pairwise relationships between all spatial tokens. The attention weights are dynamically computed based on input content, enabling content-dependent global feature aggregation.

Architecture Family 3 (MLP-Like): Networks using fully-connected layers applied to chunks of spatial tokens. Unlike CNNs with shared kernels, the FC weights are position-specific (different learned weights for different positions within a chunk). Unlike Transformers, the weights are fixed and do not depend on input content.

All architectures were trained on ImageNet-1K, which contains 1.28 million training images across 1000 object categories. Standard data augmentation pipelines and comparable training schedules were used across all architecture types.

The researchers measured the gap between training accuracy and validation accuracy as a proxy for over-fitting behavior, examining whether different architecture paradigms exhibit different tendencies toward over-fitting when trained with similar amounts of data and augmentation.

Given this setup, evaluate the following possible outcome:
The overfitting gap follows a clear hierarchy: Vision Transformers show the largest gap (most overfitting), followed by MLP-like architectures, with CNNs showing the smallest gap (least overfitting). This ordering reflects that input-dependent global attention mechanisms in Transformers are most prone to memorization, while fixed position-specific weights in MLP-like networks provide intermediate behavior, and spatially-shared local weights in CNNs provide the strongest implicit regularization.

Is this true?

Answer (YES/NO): NO